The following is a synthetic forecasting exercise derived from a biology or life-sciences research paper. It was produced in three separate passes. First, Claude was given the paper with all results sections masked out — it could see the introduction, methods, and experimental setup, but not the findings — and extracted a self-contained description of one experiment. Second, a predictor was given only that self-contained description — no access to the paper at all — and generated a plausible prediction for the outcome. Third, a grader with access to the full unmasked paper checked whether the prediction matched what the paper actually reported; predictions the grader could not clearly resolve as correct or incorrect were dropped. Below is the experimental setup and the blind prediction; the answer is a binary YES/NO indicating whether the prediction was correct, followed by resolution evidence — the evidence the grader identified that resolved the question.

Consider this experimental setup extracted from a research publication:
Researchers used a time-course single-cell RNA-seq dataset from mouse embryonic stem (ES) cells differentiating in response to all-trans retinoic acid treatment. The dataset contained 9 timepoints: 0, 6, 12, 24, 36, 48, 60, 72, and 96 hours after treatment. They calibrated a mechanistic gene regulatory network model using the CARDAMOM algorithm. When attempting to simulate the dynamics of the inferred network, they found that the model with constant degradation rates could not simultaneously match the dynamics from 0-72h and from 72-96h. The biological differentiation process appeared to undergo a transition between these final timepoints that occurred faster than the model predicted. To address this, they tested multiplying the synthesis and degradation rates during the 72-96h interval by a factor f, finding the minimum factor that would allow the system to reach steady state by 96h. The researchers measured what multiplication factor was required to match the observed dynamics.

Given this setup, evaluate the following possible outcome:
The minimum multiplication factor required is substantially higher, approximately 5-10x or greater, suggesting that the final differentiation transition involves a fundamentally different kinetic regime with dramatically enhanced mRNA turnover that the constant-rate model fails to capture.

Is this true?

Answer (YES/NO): YES